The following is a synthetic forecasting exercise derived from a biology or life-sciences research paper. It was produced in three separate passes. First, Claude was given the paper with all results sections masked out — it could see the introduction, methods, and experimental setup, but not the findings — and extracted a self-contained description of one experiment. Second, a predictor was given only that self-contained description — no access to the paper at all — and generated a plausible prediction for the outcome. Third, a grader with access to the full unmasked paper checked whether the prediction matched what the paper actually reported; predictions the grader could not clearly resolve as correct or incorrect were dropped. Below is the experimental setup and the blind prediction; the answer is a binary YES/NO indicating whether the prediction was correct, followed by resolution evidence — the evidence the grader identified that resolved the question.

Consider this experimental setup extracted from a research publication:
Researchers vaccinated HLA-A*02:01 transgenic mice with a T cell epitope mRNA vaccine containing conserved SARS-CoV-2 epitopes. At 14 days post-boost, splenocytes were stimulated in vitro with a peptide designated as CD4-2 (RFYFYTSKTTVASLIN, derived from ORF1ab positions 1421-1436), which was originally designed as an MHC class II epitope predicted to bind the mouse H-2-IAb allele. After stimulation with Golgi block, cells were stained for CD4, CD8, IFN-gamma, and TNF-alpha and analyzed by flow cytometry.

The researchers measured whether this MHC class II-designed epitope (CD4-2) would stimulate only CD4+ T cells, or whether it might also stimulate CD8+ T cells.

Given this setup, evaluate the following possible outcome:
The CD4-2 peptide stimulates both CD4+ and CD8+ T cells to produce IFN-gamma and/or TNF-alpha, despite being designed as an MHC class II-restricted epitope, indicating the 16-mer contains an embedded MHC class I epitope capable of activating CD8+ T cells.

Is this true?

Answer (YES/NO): YES